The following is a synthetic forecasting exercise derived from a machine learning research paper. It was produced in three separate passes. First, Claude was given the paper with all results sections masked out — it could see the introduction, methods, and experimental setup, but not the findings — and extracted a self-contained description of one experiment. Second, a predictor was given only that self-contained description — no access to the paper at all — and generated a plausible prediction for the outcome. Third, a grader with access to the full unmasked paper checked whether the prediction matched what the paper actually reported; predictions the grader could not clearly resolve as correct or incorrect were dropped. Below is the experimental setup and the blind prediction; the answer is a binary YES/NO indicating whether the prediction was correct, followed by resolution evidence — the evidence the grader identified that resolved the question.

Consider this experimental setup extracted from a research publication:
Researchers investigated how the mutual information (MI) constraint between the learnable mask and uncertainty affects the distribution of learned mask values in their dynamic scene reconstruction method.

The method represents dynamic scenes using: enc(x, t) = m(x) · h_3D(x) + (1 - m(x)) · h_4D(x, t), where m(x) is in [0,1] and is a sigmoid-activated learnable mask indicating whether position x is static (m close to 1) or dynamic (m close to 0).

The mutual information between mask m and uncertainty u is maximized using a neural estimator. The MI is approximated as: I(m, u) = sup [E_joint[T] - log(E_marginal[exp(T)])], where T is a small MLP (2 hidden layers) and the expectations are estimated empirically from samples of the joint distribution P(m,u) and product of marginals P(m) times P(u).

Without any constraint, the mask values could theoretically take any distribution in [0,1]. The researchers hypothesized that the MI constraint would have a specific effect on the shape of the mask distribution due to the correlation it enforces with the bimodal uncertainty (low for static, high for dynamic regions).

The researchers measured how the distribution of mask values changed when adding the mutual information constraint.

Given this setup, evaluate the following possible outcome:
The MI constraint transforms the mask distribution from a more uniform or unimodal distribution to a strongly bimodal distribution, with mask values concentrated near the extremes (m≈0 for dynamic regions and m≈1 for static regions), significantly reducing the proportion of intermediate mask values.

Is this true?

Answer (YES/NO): YES